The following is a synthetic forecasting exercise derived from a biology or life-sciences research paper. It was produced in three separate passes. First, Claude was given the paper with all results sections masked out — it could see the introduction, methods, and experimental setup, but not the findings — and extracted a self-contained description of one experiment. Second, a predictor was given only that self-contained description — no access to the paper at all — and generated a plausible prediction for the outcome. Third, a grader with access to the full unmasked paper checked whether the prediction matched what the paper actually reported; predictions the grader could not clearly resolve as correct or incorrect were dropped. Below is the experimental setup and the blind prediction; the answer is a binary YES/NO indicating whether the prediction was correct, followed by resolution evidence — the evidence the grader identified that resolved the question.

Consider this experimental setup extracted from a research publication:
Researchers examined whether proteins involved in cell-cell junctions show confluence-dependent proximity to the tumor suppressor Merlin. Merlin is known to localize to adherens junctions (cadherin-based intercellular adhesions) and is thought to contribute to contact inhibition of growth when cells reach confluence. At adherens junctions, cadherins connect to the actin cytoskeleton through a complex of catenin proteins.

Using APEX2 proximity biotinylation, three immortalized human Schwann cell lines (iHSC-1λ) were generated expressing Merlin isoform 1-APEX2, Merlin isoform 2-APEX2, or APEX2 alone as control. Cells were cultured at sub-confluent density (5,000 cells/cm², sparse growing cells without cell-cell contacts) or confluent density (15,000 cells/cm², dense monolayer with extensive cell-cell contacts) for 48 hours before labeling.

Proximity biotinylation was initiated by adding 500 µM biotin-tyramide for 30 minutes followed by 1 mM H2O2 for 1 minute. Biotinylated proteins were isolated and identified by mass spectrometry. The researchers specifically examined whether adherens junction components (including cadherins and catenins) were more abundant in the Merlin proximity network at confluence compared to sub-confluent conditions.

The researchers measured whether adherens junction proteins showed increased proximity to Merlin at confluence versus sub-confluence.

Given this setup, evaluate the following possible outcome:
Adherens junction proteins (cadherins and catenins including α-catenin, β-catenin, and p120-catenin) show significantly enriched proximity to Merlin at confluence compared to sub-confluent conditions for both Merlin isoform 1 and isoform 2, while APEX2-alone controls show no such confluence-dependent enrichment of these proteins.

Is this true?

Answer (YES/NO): NO